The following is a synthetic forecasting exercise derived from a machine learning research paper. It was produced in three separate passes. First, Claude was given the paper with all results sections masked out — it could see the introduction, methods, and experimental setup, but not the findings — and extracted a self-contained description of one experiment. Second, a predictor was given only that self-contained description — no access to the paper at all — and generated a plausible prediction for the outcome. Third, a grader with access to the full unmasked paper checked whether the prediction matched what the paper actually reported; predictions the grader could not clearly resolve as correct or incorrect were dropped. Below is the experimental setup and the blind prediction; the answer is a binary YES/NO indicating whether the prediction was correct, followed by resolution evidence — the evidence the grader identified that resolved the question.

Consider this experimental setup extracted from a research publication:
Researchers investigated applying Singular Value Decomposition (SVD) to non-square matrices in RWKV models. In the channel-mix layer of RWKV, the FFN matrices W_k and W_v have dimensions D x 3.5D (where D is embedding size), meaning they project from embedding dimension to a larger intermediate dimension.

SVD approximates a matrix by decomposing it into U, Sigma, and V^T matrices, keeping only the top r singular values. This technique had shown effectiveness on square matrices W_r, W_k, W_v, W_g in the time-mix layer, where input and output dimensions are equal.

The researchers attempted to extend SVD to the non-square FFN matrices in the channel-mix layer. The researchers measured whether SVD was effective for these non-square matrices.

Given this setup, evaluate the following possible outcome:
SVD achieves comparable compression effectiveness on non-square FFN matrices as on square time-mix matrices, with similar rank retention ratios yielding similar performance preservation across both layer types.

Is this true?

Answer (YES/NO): NO